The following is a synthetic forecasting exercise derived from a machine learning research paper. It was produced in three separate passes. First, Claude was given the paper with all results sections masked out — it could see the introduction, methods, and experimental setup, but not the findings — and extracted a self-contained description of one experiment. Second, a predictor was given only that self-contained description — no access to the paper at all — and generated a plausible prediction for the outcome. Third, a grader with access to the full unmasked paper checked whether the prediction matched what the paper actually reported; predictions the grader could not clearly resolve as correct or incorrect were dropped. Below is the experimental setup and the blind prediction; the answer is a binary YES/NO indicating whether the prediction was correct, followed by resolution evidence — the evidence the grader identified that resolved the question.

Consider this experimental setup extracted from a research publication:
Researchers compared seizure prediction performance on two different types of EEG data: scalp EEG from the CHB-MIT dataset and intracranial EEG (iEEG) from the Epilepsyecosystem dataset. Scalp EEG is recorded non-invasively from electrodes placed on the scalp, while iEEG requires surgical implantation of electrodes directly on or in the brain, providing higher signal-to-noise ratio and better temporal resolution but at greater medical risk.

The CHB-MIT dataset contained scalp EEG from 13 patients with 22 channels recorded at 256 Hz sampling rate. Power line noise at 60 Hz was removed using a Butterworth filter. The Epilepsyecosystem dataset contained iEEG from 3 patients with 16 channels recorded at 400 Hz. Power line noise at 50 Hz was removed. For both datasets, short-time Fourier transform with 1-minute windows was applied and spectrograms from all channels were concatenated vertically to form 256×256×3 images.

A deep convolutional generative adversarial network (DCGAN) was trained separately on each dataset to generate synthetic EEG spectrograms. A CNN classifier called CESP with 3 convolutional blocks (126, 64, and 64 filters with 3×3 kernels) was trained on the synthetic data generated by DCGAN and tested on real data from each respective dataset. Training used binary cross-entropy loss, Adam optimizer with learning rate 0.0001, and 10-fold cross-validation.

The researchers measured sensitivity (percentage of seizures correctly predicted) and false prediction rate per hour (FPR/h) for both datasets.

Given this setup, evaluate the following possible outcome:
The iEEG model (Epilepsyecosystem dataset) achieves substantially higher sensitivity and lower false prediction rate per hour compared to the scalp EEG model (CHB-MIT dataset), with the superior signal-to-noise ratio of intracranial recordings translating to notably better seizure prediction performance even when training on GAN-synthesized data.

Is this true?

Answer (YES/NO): NO